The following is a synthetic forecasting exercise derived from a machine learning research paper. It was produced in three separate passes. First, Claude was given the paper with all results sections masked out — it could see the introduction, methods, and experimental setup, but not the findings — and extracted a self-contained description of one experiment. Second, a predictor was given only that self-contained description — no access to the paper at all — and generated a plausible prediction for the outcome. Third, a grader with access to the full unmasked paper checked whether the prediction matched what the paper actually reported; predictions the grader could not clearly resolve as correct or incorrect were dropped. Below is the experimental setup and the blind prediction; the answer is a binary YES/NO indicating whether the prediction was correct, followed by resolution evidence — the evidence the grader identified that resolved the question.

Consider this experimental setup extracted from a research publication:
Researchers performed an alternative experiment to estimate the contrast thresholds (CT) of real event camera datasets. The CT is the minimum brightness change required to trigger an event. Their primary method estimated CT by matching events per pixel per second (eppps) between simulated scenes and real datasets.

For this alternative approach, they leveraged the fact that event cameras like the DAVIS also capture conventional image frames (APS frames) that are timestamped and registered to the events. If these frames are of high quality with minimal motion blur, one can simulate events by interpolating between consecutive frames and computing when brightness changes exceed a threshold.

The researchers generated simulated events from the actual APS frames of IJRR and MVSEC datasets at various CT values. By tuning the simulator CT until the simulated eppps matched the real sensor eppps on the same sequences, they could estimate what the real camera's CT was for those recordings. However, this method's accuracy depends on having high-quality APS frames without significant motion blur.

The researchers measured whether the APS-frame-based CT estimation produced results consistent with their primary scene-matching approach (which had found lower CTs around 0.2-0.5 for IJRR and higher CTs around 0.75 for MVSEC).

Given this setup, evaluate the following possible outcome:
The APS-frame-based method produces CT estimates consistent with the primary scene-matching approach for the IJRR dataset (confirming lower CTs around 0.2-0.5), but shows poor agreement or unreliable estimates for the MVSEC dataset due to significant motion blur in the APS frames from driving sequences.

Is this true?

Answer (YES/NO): NO